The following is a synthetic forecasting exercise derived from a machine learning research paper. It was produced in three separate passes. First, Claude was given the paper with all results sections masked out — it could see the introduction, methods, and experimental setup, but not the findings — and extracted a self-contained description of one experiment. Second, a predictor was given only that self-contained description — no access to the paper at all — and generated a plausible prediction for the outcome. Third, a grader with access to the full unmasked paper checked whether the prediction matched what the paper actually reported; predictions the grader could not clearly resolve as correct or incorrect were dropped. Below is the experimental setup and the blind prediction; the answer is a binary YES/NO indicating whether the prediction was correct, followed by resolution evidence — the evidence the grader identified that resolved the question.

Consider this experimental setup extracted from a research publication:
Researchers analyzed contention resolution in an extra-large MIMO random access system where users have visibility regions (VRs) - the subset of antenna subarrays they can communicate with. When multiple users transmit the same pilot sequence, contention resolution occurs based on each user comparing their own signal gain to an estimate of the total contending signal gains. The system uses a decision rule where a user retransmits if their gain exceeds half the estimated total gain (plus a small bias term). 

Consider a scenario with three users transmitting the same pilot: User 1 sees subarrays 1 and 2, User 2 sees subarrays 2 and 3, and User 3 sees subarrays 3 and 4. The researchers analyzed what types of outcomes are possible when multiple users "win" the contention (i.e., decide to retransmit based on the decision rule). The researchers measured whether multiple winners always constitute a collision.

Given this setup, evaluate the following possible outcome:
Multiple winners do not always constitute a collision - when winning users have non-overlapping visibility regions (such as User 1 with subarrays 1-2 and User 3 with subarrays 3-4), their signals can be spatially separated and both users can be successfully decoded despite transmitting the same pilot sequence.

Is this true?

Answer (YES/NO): YES